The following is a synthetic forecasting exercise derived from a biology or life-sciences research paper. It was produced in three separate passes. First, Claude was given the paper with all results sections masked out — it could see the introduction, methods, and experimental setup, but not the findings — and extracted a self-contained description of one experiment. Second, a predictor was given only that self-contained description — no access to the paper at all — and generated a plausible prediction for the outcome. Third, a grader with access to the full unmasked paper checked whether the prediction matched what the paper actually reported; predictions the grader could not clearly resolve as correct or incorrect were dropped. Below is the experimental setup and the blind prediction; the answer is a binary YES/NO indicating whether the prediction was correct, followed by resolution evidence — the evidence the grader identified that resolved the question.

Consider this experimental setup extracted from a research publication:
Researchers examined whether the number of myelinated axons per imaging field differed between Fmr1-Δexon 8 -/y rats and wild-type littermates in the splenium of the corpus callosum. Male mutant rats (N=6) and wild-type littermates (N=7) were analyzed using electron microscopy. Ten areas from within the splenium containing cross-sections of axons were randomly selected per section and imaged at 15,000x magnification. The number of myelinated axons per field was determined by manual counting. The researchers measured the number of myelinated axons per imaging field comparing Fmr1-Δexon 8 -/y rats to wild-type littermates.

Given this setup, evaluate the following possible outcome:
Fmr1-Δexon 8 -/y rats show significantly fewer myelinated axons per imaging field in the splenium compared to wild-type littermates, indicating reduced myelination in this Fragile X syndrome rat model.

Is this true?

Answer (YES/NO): NO